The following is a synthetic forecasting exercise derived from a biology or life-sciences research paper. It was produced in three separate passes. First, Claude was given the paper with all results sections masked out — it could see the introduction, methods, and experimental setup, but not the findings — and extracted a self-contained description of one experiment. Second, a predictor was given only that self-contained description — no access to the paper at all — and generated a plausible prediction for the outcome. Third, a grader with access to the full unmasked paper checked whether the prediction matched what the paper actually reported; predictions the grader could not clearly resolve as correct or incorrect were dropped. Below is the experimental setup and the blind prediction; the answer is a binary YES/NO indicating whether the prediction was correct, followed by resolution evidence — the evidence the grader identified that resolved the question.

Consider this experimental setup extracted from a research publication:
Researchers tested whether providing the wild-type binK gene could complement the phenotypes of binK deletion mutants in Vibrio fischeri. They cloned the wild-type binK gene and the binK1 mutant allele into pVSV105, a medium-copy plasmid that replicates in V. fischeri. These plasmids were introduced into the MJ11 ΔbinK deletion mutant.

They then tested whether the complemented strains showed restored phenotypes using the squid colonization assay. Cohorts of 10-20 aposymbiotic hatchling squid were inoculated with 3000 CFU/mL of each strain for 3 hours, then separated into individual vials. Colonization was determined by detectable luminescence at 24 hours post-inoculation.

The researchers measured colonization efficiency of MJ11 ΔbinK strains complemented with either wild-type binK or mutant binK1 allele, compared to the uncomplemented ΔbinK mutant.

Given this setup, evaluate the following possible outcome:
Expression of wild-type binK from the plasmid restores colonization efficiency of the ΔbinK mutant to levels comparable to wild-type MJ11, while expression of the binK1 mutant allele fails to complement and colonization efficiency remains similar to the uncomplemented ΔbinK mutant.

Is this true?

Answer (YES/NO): NO